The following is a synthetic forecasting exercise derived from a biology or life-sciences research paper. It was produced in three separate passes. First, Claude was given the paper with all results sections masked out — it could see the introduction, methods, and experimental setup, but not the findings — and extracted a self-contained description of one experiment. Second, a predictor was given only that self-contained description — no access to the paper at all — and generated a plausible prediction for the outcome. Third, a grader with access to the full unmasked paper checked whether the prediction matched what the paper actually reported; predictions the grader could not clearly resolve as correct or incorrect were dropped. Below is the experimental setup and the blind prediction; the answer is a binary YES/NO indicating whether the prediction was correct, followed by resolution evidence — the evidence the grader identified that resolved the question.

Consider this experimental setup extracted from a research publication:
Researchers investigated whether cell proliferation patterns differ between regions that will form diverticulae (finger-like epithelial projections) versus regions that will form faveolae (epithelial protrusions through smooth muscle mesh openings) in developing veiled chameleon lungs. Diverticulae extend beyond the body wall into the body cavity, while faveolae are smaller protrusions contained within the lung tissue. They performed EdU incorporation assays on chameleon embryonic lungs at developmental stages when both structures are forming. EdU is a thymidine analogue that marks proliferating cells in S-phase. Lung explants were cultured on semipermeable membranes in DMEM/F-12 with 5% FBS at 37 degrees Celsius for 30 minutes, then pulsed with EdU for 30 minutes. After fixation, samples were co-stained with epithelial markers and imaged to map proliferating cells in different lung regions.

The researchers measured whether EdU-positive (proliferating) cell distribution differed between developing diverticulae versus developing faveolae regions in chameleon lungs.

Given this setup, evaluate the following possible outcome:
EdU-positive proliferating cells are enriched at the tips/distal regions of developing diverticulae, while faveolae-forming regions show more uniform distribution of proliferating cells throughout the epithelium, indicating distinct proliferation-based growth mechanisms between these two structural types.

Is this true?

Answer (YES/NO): NO